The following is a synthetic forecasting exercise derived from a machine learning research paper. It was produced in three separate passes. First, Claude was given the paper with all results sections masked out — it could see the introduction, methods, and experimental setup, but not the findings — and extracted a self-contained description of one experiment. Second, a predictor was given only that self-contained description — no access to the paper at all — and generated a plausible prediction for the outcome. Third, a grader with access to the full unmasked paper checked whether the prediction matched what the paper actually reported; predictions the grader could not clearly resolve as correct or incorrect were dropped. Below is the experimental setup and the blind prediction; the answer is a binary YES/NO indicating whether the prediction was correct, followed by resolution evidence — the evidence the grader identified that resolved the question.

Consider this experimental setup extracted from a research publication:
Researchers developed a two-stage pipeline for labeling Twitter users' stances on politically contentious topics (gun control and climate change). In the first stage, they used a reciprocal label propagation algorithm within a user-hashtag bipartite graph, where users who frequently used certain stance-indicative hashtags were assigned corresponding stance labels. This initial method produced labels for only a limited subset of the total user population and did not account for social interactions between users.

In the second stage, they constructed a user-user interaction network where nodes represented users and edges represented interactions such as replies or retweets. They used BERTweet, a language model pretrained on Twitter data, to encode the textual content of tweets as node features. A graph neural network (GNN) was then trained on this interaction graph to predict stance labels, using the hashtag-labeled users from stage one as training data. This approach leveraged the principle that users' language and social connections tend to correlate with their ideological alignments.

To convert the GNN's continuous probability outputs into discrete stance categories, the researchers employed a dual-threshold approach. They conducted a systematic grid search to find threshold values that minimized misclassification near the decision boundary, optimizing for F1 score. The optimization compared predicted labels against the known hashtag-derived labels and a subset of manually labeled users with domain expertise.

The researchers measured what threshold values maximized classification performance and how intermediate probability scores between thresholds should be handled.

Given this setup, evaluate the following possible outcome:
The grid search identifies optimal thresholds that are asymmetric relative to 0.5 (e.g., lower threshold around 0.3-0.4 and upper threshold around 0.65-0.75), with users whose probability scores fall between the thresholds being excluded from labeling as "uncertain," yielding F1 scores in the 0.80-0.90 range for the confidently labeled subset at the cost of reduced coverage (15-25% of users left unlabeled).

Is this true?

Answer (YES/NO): NO